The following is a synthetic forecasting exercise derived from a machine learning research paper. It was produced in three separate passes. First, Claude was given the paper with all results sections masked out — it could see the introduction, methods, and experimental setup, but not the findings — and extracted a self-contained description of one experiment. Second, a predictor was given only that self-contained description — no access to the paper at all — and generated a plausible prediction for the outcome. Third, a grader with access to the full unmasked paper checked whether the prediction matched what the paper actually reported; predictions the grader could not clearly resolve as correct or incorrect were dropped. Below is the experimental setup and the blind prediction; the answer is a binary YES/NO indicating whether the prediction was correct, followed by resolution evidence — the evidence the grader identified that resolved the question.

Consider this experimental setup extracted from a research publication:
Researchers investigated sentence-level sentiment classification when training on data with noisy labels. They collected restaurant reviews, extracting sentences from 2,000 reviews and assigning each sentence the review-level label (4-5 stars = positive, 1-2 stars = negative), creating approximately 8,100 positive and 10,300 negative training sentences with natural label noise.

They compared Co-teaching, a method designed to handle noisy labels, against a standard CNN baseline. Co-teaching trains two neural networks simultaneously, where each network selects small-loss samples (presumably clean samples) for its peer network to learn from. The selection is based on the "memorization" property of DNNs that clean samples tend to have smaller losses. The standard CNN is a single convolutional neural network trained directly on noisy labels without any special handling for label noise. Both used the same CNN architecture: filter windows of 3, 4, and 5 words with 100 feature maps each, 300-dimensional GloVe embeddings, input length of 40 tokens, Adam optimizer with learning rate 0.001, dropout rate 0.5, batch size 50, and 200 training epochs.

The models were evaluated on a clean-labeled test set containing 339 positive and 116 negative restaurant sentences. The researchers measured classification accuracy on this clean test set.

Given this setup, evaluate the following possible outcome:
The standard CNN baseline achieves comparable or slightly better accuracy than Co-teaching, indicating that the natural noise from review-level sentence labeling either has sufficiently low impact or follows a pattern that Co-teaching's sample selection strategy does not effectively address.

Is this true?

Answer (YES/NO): NO